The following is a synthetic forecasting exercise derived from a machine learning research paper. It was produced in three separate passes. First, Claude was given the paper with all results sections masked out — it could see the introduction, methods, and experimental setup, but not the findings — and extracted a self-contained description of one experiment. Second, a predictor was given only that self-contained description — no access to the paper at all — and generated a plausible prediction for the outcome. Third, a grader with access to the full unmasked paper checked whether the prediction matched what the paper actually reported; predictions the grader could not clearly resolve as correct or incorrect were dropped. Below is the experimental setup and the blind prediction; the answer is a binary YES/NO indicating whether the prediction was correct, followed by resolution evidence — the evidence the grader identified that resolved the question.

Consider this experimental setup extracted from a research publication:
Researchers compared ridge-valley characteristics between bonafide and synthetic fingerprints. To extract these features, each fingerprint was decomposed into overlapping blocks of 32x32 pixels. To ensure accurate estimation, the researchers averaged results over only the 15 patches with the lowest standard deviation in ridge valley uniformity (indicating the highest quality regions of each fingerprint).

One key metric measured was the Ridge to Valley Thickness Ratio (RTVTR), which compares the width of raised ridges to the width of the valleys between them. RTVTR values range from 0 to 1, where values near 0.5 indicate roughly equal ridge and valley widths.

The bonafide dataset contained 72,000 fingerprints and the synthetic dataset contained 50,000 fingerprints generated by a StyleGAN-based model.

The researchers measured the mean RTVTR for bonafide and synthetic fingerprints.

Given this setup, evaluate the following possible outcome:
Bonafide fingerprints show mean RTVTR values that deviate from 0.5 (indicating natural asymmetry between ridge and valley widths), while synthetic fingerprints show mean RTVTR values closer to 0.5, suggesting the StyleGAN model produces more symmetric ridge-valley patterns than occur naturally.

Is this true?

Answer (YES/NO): NO